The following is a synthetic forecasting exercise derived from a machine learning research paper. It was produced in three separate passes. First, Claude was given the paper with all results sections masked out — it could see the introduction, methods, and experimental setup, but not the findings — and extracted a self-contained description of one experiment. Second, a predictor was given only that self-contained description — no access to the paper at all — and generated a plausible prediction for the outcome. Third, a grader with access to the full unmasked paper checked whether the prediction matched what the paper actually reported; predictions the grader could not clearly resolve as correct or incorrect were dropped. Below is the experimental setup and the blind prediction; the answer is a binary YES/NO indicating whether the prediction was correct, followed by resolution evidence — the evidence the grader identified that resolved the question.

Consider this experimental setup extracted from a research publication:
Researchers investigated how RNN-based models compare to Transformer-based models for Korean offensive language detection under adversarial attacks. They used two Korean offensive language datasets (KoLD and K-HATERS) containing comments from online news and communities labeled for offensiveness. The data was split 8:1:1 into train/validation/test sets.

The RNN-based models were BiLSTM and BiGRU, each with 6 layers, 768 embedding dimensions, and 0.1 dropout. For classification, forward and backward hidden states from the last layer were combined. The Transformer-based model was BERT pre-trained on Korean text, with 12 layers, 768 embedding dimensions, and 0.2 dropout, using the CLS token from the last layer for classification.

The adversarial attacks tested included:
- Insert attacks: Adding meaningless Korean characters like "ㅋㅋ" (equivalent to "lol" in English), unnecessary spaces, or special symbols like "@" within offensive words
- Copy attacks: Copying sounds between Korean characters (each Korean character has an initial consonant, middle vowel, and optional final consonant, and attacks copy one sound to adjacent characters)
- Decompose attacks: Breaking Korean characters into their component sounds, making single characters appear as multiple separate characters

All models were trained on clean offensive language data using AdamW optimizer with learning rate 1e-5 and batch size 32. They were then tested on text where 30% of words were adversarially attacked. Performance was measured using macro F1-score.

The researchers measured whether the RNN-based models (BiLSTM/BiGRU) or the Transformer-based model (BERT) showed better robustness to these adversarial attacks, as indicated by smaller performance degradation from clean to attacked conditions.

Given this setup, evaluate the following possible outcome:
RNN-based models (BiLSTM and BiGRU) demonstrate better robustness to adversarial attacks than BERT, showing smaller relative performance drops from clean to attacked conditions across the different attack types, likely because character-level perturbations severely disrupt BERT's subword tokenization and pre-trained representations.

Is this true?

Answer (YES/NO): YES